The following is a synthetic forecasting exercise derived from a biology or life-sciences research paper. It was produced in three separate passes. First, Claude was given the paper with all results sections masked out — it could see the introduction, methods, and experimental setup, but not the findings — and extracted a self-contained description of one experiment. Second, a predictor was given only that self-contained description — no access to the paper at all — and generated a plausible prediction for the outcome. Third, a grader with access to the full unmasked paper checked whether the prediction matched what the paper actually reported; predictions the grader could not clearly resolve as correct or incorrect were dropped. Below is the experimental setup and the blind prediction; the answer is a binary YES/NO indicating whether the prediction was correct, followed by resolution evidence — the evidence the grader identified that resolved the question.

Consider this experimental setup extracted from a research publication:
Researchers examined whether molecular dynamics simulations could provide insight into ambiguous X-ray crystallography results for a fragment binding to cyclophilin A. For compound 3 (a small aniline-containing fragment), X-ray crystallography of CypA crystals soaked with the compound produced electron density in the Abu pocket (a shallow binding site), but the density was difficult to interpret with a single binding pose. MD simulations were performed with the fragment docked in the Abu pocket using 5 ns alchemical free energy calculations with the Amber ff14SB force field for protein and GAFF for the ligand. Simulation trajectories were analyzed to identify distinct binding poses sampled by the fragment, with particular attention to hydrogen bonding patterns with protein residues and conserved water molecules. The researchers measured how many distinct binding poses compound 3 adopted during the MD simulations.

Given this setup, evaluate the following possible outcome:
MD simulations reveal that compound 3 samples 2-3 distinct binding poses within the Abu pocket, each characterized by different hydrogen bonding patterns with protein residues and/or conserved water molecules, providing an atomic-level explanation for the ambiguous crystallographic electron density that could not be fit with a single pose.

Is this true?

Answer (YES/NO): YES